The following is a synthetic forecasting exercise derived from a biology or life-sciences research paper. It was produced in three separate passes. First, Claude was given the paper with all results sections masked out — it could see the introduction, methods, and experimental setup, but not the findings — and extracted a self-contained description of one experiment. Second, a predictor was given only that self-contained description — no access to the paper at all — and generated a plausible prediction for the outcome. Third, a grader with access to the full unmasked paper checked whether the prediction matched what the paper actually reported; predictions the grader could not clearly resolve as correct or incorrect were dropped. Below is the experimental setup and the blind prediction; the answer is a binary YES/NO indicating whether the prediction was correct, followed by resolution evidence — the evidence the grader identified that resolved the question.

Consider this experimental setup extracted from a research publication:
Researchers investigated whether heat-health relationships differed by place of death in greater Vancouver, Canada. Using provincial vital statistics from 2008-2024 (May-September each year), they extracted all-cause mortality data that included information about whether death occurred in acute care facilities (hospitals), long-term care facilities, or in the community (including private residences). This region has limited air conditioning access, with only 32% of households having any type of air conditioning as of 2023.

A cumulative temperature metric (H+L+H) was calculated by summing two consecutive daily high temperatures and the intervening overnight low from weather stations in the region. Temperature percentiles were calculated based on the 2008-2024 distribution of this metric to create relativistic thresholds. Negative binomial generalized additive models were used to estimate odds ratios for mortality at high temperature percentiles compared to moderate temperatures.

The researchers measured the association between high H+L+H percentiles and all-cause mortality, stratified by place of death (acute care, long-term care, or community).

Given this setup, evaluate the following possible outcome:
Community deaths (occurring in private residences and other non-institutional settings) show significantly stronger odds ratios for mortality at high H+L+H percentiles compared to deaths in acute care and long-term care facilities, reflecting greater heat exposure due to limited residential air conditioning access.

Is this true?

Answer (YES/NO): YES